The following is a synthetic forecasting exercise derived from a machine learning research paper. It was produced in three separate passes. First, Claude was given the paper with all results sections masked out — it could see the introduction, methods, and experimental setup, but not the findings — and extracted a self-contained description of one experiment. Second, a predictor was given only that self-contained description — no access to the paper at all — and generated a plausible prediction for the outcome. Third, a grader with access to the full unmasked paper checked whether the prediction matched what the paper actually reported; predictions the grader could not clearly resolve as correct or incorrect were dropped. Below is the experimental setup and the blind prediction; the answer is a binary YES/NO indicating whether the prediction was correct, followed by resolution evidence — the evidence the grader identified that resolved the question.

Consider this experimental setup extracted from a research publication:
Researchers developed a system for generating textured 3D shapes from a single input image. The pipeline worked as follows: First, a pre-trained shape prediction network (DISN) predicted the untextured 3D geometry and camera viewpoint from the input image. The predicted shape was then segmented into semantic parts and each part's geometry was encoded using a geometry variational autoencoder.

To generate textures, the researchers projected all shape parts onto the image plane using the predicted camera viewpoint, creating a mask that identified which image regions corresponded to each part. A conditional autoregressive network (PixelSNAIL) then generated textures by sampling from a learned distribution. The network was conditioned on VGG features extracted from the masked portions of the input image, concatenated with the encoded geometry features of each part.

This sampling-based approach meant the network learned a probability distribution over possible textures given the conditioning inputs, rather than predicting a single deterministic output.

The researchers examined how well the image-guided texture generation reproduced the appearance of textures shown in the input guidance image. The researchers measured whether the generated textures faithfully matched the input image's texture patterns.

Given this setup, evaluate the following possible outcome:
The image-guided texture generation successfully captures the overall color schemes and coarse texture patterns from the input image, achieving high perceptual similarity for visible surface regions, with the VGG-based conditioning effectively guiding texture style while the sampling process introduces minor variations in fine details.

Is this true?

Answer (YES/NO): NO